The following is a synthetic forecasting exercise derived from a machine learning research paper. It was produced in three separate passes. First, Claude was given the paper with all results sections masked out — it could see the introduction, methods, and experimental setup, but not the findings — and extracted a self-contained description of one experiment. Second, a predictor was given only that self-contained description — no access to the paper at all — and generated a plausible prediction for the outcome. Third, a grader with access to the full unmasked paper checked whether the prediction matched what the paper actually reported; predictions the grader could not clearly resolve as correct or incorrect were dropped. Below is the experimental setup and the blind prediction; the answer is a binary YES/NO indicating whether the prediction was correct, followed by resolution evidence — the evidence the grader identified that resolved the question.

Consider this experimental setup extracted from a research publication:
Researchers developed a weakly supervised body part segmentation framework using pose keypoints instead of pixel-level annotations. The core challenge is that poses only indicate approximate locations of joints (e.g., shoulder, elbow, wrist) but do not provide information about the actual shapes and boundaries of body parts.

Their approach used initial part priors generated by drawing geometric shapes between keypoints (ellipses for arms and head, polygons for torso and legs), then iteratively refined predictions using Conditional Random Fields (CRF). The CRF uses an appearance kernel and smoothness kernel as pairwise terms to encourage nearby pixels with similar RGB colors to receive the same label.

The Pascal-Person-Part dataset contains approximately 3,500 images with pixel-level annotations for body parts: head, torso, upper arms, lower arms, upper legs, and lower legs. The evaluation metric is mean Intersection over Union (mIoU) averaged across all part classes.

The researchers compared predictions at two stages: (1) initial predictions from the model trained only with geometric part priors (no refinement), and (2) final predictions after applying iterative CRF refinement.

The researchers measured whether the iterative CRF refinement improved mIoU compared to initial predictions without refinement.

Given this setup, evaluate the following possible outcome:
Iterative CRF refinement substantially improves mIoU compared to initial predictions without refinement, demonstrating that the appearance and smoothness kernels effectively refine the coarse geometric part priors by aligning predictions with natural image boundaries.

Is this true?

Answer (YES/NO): NO